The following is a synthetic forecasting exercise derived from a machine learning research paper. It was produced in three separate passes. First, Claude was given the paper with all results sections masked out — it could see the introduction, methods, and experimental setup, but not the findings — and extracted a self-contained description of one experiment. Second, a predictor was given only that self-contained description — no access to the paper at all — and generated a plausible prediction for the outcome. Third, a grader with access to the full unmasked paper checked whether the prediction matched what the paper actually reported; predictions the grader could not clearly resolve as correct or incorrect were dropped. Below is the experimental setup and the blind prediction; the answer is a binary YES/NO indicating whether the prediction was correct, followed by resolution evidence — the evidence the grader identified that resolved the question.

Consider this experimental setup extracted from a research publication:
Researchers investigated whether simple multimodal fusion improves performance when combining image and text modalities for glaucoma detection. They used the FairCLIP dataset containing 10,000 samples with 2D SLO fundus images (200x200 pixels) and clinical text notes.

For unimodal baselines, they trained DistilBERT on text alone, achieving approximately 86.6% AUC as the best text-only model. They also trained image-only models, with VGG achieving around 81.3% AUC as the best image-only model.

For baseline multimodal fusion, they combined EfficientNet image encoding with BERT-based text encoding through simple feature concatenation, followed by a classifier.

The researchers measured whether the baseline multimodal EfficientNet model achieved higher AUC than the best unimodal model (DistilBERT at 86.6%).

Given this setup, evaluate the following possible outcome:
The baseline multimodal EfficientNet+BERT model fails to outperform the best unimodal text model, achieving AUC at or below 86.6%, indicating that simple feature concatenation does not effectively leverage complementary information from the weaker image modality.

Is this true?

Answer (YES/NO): NO